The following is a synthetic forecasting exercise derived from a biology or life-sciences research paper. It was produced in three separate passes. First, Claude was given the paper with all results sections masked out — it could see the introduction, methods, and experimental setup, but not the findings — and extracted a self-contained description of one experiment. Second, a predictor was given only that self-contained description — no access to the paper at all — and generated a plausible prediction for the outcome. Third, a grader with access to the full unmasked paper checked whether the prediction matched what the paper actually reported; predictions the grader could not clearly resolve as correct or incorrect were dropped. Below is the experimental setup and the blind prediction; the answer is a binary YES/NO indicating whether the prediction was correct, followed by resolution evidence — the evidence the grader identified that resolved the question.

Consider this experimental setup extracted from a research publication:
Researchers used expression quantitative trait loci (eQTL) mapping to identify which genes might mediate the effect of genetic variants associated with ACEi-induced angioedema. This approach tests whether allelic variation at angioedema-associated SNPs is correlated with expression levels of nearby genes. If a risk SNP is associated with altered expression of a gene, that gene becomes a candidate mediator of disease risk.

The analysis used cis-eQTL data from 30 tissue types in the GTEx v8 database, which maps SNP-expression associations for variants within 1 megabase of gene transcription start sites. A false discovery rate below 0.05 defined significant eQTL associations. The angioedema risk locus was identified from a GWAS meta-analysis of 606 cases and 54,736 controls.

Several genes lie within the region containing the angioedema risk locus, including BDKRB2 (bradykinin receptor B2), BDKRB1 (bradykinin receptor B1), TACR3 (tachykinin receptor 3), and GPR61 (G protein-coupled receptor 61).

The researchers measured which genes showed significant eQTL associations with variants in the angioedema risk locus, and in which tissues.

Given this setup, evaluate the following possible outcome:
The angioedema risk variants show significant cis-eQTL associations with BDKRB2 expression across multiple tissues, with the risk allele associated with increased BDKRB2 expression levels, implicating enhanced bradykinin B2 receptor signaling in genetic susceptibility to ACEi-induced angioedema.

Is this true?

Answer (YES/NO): NO